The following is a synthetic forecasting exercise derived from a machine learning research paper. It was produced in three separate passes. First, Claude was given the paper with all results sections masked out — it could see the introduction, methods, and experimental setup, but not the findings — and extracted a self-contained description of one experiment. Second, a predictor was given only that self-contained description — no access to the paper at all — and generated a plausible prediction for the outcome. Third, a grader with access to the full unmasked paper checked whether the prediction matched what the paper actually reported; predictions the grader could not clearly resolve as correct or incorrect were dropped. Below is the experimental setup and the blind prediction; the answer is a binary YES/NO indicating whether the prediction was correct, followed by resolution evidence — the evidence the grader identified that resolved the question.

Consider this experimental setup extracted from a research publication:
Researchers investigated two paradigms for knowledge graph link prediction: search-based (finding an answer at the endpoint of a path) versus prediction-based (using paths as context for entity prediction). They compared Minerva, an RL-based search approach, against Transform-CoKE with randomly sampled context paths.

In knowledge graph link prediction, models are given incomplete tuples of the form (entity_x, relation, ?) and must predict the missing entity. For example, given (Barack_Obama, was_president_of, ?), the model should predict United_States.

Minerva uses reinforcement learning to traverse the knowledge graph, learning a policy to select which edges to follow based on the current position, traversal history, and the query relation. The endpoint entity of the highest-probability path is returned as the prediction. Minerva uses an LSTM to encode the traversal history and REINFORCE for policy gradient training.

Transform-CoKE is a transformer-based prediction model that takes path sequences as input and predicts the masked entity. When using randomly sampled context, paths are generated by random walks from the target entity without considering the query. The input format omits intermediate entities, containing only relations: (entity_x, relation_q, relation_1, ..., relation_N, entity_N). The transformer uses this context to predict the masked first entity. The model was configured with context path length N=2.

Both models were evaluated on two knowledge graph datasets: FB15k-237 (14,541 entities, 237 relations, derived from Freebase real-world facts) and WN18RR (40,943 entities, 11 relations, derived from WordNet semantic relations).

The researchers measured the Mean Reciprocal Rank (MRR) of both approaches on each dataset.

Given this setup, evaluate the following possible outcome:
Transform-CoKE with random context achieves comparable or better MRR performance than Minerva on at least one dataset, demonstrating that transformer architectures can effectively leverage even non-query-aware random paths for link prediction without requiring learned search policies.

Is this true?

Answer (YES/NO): YES